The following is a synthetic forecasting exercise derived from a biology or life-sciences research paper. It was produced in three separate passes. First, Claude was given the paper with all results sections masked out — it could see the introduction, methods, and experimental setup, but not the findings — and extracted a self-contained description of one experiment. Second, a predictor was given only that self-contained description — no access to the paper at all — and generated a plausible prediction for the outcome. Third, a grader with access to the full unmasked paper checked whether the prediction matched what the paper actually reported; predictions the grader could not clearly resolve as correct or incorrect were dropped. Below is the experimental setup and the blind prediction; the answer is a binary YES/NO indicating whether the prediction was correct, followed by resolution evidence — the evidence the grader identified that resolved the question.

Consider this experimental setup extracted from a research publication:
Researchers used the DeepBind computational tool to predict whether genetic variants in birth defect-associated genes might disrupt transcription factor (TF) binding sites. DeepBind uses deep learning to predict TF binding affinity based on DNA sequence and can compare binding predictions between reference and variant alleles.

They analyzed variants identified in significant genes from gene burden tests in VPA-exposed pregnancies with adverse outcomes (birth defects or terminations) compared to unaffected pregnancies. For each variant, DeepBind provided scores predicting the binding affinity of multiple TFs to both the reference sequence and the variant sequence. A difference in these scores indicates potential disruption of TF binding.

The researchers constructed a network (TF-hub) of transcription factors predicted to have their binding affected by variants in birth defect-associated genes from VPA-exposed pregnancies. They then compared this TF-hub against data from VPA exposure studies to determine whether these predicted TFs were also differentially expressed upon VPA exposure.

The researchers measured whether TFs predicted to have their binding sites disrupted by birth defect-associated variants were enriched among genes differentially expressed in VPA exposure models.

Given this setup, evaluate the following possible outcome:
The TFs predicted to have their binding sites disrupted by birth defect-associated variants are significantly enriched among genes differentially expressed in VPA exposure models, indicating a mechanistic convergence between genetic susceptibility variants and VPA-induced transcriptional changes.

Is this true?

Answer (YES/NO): YES